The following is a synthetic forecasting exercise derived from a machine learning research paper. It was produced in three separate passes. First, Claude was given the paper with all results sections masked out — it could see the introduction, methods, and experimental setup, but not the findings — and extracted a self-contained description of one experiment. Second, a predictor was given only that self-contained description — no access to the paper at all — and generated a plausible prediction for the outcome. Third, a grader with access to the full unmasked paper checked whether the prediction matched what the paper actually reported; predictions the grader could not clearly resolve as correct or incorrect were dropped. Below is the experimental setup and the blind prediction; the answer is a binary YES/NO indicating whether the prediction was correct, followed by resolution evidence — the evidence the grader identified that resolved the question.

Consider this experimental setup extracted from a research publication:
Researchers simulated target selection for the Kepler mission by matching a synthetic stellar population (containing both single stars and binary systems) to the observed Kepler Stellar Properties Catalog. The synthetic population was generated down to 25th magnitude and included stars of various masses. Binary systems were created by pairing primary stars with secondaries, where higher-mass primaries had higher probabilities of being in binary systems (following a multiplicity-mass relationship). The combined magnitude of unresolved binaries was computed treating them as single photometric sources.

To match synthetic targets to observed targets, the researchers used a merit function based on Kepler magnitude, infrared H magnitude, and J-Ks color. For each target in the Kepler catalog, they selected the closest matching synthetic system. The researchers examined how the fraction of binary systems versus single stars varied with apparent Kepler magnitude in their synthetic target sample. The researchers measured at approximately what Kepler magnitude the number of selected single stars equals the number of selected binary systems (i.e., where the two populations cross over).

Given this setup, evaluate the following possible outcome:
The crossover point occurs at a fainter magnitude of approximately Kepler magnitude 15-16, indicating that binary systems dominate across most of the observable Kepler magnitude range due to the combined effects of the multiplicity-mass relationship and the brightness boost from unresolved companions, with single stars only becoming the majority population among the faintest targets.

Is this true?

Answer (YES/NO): NO